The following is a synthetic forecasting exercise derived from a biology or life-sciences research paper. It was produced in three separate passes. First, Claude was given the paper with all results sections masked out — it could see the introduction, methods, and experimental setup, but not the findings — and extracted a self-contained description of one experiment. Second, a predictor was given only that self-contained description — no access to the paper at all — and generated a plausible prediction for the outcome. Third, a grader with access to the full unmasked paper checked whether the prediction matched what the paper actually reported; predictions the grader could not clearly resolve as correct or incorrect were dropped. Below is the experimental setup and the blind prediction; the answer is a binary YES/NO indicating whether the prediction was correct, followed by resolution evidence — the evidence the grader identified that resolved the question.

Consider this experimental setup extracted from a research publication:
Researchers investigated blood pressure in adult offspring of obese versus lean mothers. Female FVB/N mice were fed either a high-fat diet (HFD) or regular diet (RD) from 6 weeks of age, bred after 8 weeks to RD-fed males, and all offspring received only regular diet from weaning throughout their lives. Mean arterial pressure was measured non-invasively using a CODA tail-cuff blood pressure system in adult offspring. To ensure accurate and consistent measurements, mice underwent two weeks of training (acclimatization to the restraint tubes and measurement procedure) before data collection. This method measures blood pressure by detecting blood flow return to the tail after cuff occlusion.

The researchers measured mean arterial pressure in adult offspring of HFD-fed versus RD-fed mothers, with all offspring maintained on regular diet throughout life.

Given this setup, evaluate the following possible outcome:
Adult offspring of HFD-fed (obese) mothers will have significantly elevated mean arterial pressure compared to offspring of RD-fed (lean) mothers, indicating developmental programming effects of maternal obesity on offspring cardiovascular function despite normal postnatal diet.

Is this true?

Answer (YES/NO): NO